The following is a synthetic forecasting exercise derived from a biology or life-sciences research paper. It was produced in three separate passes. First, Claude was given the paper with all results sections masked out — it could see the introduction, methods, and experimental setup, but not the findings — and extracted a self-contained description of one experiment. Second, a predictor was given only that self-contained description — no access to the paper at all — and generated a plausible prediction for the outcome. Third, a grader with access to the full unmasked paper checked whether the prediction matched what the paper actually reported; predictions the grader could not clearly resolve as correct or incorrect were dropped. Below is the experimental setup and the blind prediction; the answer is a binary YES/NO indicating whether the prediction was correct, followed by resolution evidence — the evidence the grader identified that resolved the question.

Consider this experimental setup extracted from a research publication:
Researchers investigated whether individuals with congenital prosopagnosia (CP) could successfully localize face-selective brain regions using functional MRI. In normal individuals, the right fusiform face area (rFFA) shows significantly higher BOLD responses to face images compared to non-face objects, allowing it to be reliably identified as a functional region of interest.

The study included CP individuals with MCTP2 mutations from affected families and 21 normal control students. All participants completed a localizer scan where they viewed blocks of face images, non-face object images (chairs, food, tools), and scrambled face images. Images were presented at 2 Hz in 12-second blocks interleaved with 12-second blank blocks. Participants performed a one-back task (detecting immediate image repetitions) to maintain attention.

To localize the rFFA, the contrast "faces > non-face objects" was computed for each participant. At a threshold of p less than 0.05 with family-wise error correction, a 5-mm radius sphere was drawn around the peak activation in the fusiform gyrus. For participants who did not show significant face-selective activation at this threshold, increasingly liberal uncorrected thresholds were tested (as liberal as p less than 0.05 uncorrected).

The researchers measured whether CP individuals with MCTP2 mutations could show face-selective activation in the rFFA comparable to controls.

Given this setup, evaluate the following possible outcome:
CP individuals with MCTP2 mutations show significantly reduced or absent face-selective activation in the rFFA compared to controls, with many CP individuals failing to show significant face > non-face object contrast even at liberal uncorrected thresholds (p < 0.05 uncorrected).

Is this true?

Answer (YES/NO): NO